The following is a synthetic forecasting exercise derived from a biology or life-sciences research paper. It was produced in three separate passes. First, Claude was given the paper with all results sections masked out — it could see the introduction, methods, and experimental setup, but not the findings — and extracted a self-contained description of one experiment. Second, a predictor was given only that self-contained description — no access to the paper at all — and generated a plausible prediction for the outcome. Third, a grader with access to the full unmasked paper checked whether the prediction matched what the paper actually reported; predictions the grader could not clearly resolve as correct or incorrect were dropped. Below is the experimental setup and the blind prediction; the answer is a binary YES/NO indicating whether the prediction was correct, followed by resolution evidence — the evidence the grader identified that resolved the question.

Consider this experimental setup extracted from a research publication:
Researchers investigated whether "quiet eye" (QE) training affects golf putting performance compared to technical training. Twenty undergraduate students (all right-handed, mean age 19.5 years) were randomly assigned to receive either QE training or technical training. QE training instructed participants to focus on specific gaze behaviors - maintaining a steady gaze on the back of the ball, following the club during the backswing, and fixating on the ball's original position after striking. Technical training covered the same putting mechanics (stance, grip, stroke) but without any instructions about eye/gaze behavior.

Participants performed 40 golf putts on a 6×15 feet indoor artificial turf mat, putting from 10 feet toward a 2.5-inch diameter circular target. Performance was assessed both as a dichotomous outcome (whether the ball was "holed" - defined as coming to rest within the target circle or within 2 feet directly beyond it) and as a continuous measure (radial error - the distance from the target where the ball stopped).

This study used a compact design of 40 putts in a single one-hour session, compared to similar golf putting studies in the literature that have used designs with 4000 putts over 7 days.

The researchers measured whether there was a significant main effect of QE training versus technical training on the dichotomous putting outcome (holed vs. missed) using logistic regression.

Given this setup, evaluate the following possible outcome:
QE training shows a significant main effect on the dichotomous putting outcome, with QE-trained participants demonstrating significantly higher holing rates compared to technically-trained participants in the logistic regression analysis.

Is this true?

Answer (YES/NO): NO